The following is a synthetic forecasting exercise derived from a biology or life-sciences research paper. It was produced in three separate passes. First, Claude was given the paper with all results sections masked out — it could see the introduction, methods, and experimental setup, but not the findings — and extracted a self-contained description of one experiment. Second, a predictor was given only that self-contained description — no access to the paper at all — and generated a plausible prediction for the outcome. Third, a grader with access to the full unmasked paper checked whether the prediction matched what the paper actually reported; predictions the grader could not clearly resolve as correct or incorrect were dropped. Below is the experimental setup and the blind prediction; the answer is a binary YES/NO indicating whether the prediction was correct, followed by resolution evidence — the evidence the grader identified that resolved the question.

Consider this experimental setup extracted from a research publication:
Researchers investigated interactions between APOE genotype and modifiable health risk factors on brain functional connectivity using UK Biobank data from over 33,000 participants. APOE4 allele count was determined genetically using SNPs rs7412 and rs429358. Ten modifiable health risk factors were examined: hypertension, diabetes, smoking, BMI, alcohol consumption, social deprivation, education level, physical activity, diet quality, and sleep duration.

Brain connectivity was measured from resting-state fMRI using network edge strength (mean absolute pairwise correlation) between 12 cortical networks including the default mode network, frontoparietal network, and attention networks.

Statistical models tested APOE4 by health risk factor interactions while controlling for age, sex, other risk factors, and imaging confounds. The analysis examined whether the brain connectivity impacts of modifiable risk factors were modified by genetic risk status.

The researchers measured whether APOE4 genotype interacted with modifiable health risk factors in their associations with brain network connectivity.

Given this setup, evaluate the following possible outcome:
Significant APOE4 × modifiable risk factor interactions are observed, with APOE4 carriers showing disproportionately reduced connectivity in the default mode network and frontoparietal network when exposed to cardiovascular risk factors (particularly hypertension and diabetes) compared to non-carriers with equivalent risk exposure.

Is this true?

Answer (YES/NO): NO